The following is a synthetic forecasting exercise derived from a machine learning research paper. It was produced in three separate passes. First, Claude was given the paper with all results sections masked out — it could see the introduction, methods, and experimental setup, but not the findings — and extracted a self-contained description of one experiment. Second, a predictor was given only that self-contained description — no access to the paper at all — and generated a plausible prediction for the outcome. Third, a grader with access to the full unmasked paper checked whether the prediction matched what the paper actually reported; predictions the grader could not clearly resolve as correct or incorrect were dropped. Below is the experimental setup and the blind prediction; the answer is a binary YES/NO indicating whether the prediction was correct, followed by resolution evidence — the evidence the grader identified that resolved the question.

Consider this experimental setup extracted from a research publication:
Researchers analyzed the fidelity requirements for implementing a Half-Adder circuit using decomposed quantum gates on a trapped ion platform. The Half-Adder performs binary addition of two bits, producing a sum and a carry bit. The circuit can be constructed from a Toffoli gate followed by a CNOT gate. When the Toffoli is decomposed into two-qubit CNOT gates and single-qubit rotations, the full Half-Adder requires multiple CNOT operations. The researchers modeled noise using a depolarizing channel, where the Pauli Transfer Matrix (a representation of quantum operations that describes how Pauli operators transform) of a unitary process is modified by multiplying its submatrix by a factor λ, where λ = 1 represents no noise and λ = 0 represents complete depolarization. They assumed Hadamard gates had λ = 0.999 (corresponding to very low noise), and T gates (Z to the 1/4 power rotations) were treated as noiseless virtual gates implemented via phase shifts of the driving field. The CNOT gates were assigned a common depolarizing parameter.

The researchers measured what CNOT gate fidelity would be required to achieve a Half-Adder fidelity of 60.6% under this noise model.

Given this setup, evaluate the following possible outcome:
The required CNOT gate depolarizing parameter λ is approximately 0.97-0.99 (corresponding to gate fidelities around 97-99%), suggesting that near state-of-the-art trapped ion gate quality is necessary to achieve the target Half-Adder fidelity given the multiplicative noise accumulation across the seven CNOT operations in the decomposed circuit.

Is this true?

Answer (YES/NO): NO